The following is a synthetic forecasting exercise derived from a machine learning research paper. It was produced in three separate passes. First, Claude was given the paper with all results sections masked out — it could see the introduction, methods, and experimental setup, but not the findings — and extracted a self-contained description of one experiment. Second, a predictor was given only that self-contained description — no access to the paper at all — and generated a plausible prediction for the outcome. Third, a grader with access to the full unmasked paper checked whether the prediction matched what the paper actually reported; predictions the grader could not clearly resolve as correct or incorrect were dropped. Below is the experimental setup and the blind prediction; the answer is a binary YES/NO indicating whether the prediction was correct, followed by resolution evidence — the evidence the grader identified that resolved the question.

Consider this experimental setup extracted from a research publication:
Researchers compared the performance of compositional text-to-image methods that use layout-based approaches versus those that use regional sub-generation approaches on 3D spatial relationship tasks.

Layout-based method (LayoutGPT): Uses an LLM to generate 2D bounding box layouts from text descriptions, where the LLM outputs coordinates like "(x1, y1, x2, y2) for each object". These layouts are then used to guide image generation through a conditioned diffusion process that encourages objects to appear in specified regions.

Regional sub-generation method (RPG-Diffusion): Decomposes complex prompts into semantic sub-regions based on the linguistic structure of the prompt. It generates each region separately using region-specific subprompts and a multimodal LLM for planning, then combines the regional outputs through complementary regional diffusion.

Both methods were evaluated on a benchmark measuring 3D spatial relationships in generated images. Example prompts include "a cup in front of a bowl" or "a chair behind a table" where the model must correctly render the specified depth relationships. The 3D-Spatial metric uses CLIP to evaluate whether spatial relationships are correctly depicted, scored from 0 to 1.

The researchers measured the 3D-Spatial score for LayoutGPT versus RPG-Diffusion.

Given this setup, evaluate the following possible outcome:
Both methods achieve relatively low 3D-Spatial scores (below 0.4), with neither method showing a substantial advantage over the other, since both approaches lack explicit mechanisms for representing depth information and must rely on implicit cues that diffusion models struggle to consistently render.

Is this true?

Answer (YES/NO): NO